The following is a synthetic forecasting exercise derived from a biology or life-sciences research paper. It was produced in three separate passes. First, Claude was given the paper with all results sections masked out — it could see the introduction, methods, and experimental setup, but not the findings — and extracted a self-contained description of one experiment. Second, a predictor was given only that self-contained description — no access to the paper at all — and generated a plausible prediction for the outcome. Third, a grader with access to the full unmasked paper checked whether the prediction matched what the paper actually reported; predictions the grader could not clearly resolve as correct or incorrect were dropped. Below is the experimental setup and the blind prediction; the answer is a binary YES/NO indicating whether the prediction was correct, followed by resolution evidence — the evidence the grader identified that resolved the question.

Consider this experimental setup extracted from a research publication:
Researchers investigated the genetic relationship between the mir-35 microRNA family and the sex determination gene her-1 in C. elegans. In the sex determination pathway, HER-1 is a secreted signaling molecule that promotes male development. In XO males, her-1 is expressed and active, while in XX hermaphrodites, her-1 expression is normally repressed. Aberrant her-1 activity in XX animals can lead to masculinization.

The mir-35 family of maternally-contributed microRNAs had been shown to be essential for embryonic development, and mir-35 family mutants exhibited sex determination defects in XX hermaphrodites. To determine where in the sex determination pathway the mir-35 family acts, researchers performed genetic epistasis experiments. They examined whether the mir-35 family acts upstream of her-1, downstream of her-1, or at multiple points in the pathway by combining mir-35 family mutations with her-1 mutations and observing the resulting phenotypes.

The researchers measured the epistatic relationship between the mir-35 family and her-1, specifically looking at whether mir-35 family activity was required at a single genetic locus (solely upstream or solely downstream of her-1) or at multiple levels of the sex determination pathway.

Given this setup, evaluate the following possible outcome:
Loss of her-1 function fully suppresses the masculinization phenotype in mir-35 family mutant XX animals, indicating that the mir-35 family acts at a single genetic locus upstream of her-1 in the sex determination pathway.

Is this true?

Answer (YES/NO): NO